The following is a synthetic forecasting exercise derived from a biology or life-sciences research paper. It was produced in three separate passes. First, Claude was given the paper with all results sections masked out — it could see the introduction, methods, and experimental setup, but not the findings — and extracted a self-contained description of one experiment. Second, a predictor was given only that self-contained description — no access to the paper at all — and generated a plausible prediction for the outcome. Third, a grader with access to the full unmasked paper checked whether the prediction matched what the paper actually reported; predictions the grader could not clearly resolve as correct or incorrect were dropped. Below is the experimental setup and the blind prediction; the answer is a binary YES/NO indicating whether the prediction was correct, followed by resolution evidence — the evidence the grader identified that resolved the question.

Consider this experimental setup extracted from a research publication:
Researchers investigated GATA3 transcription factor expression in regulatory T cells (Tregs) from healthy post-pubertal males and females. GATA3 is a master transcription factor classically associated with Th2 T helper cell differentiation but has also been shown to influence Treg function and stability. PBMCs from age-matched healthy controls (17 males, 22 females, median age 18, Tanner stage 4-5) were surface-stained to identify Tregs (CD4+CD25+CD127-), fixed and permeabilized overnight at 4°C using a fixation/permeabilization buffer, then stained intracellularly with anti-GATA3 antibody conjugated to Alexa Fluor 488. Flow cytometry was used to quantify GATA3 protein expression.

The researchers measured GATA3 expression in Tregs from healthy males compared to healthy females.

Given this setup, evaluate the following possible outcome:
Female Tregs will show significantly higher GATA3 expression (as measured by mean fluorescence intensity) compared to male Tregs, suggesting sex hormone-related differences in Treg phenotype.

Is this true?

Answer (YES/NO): NO